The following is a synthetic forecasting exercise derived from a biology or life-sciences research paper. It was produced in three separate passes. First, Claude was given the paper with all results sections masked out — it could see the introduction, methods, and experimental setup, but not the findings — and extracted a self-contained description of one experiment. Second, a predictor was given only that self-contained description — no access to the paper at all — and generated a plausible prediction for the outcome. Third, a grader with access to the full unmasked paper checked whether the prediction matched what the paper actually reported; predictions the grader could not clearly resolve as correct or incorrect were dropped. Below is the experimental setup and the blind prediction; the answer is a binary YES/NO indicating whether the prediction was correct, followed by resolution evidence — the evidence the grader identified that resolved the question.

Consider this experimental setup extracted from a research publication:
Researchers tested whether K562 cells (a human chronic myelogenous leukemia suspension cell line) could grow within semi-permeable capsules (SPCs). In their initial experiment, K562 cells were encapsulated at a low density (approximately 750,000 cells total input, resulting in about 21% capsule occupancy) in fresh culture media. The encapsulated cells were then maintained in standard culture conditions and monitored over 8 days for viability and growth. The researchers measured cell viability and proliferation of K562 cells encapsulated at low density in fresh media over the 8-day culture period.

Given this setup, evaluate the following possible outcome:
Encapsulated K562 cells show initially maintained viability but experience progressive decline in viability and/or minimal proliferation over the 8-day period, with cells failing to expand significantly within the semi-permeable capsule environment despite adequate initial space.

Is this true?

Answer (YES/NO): YES